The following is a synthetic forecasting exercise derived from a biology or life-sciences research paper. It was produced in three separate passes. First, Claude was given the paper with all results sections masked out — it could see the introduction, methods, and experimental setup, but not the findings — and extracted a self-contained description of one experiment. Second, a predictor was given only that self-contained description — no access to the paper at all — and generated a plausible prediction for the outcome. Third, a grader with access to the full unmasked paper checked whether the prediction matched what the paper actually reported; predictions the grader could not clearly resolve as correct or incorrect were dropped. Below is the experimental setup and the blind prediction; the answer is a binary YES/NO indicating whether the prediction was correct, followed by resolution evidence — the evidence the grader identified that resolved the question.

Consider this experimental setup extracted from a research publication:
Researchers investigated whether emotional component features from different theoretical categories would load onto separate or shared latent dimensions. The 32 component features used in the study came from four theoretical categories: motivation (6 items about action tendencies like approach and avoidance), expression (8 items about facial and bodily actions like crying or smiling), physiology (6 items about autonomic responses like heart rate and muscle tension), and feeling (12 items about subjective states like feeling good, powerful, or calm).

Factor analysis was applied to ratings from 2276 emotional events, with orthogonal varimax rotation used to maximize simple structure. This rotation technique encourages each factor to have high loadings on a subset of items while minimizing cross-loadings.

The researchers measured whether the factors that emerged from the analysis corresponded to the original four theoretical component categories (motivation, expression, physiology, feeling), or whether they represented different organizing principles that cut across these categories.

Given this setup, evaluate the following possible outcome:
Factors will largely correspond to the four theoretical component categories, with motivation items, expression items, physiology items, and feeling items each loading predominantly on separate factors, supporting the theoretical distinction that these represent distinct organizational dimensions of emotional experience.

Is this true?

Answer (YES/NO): NO